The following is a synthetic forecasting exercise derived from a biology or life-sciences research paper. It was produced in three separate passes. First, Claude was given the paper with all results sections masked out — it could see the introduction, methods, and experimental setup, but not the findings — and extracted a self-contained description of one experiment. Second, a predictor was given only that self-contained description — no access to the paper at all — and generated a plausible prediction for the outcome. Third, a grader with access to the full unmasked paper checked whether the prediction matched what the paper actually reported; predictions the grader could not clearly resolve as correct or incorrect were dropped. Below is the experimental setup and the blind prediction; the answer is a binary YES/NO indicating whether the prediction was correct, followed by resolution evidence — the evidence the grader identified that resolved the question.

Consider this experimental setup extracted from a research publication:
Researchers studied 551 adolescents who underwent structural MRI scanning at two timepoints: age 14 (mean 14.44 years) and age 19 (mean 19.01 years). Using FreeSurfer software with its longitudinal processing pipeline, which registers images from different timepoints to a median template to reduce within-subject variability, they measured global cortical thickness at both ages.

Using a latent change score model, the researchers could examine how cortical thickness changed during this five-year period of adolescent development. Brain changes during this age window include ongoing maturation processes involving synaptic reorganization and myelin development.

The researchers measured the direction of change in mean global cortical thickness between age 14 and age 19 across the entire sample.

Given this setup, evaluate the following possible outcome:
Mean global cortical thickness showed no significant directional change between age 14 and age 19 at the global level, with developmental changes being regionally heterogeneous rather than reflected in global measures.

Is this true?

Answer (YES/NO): NO